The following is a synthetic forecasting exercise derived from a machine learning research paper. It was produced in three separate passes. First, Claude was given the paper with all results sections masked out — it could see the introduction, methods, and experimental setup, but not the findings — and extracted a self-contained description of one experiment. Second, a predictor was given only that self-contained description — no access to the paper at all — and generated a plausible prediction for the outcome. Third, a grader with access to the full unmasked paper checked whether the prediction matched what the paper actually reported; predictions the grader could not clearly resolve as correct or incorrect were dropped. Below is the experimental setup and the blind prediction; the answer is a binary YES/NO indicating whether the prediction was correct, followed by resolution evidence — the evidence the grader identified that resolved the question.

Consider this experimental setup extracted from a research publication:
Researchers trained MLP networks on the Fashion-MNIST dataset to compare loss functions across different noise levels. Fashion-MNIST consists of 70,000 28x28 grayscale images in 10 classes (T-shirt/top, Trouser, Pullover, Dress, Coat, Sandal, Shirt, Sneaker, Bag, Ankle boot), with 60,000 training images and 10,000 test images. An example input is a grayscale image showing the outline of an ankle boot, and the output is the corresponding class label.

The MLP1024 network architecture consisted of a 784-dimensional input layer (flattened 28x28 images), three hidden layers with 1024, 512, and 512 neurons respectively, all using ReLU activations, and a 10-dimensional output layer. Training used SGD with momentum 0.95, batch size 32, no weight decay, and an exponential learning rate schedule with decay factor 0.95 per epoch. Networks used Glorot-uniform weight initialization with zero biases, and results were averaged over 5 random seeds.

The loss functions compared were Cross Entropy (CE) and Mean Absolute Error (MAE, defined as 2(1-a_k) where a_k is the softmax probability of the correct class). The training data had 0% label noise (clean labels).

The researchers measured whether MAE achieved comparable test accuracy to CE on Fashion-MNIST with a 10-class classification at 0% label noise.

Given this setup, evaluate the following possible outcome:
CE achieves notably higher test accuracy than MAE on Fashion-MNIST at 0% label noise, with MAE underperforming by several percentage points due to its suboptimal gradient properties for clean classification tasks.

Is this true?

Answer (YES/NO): YES